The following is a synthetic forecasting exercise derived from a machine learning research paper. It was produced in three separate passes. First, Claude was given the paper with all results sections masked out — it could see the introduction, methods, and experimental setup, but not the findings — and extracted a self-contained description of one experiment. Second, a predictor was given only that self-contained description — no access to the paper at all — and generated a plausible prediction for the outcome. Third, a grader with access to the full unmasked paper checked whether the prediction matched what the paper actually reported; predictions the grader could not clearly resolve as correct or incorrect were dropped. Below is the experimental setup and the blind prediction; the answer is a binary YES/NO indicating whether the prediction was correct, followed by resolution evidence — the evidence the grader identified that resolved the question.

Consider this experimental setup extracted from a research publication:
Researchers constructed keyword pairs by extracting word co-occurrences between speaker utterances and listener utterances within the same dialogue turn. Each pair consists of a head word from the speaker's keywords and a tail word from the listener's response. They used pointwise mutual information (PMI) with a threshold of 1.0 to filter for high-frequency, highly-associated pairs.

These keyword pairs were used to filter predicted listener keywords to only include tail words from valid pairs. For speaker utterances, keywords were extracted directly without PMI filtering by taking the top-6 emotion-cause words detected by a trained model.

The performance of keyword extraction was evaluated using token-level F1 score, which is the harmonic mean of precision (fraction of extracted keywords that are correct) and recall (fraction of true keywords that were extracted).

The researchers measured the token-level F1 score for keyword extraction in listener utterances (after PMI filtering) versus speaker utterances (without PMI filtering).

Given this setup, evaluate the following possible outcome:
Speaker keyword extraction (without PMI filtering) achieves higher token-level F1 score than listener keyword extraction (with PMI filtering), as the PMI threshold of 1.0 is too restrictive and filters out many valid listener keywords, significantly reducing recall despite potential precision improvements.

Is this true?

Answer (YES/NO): NO